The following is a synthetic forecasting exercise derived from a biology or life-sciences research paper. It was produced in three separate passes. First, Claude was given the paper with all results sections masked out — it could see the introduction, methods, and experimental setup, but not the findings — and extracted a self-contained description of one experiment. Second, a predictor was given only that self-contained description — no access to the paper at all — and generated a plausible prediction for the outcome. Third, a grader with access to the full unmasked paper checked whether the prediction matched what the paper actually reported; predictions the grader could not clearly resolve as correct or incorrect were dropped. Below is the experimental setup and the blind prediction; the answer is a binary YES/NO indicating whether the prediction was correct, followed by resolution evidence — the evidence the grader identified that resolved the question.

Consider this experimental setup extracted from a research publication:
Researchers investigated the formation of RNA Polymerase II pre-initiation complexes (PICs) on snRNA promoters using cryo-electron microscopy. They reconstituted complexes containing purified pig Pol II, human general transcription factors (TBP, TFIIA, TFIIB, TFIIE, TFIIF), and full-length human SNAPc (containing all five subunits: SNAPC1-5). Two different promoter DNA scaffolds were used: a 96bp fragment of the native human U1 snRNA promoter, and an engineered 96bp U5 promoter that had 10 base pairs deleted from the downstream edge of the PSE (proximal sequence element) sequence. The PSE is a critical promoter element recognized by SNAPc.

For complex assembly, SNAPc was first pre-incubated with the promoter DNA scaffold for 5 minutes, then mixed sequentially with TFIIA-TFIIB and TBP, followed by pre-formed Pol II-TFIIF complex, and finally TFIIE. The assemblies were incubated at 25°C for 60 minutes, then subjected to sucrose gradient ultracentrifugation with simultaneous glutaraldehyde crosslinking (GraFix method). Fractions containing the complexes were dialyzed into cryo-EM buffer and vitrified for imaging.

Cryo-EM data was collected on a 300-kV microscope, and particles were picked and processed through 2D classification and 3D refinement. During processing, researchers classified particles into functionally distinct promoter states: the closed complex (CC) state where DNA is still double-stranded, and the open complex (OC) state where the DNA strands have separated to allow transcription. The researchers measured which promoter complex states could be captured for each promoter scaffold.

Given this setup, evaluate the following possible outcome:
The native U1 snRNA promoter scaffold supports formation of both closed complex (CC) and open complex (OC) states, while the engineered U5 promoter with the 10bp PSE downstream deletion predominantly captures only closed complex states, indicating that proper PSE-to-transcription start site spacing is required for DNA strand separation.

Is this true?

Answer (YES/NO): YES